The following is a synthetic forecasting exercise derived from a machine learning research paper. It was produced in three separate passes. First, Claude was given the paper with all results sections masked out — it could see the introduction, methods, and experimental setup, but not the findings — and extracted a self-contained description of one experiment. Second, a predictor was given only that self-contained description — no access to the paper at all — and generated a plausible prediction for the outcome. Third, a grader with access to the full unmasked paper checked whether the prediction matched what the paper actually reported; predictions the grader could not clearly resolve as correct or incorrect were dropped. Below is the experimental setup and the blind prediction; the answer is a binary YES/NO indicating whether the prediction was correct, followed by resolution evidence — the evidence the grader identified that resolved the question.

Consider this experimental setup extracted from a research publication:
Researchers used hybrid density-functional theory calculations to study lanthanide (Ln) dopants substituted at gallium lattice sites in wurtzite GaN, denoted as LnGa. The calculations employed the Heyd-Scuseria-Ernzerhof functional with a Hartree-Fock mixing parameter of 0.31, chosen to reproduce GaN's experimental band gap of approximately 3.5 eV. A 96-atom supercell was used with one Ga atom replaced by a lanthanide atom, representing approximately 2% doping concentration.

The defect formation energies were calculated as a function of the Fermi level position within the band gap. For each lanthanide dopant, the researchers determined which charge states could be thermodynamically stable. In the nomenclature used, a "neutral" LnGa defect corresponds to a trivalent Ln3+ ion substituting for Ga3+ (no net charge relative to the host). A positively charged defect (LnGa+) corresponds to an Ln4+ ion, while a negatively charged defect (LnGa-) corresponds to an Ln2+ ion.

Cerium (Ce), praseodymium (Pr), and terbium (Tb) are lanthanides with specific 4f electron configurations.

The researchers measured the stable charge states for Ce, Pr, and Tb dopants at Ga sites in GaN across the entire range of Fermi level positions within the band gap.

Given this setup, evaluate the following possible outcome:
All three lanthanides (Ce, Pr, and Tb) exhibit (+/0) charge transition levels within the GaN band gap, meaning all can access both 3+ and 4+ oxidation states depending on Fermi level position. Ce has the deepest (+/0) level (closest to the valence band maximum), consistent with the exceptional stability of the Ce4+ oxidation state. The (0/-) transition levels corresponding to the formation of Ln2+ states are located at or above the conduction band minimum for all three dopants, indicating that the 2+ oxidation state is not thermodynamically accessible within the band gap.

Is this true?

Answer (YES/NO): NO